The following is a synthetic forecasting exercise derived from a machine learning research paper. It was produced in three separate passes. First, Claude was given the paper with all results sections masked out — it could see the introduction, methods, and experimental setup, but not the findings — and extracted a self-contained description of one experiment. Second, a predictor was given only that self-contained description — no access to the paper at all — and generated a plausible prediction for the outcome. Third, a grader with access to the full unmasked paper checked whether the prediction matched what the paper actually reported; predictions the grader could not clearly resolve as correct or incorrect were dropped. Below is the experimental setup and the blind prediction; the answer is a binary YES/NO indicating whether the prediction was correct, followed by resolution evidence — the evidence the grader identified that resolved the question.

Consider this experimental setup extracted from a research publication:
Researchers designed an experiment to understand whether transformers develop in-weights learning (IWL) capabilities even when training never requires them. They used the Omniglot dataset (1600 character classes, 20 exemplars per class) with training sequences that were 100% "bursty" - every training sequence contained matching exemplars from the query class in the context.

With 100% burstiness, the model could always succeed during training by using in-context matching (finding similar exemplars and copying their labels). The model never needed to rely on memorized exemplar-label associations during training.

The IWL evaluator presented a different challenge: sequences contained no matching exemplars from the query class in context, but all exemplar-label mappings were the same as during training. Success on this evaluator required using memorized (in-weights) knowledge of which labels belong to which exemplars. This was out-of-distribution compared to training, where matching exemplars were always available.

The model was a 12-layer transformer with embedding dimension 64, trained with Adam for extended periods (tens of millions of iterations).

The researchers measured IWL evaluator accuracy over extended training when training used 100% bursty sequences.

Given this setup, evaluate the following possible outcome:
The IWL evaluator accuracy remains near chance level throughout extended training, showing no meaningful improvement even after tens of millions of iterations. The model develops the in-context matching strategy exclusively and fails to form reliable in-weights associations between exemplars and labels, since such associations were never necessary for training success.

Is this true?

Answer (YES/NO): NO